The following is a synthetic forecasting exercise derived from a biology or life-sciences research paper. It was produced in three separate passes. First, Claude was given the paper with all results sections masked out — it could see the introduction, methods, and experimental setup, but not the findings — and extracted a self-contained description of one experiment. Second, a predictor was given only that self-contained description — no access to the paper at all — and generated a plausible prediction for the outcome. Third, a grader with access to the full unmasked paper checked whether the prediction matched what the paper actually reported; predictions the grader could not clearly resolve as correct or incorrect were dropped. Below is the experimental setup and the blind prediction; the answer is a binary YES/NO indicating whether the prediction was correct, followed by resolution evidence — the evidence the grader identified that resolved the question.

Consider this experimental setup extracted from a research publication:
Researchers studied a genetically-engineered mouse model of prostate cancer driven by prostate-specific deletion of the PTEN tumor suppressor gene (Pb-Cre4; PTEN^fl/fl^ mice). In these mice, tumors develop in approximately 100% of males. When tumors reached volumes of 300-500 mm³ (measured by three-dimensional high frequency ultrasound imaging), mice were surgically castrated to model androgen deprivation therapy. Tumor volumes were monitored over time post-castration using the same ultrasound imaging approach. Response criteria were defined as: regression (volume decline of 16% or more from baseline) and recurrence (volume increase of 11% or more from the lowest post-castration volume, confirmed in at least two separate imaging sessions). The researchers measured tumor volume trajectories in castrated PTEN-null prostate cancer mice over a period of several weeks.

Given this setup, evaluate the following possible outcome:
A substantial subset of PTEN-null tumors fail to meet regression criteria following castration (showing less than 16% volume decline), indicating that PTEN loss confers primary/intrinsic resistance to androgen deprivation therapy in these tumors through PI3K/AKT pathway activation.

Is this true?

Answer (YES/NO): NO